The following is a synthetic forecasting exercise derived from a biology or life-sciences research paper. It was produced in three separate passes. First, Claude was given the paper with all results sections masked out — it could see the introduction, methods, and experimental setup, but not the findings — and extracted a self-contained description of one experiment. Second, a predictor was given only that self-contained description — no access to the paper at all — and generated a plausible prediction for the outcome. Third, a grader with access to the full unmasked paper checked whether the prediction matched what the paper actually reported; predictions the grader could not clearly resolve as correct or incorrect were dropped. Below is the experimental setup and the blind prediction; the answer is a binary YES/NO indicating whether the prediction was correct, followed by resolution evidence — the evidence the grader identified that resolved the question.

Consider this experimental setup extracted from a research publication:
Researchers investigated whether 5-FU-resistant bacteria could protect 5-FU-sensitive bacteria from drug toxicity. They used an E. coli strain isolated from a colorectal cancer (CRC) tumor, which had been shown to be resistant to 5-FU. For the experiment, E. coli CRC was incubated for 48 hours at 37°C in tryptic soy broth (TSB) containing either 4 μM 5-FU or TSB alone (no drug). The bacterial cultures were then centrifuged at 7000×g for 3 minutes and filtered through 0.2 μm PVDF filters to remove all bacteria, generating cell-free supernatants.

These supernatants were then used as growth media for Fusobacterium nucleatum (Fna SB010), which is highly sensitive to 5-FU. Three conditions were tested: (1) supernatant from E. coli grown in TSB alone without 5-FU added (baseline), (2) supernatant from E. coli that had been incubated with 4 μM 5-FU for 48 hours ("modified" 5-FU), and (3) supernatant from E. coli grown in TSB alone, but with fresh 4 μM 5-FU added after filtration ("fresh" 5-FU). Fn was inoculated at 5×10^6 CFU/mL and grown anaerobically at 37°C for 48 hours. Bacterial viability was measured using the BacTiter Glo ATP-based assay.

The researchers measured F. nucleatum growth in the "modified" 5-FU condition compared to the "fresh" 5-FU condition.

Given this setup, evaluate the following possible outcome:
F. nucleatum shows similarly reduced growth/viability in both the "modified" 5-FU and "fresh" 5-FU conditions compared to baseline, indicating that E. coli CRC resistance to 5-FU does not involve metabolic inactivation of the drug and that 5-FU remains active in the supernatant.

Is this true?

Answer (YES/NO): NO